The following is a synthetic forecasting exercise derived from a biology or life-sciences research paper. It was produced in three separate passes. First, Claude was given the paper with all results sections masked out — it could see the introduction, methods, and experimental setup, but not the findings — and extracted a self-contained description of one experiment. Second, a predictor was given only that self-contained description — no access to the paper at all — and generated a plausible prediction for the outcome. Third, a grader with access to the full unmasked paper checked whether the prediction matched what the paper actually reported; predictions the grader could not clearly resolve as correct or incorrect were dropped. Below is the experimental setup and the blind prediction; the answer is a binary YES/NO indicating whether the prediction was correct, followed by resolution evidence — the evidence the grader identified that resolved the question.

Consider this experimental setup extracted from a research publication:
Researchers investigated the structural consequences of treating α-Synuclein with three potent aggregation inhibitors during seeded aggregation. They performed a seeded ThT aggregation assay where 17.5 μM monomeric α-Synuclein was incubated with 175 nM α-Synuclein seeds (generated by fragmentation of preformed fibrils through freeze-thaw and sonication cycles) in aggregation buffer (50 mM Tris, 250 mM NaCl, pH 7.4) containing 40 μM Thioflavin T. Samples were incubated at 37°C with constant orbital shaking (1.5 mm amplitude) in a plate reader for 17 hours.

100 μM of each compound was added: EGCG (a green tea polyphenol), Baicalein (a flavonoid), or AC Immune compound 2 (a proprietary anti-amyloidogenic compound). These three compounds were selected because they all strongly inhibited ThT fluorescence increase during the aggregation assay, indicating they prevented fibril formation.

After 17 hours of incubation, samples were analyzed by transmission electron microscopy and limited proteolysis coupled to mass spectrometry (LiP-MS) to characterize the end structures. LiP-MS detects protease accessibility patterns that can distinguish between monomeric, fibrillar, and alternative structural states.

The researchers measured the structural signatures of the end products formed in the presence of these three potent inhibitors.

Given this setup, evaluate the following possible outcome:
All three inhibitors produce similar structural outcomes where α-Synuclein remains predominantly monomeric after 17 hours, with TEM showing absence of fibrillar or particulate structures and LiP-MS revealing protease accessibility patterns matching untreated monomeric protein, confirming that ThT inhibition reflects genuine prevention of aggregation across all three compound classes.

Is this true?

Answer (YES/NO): NO